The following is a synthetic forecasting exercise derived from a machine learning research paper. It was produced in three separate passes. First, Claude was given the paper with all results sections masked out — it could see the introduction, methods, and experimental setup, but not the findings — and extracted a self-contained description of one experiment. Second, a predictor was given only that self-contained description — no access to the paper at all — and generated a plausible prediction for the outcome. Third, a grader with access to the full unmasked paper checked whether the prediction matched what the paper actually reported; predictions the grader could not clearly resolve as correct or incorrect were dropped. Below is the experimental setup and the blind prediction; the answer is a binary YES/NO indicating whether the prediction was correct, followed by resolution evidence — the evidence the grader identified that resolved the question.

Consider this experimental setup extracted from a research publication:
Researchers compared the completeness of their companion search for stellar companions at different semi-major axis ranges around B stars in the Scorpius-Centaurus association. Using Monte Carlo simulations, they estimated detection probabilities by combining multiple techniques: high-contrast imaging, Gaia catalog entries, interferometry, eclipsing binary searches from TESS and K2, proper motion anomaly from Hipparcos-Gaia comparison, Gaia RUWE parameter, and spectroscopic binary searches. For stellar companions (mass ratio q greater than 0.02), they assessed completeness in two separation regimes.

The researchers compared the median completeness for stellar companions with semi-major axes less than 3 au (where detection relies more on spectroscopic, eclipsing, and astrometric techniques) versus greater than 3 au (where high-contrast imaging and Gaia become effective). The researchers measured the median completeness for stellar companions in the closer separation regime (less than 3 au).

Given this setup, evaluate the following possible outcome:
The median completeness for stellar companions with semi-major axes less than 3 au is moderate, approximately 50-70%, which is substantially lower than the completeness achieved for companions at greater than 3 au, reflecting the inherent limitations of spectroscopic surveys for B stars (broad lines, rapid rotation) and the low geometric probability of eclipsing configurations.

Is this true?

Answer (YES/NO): NO